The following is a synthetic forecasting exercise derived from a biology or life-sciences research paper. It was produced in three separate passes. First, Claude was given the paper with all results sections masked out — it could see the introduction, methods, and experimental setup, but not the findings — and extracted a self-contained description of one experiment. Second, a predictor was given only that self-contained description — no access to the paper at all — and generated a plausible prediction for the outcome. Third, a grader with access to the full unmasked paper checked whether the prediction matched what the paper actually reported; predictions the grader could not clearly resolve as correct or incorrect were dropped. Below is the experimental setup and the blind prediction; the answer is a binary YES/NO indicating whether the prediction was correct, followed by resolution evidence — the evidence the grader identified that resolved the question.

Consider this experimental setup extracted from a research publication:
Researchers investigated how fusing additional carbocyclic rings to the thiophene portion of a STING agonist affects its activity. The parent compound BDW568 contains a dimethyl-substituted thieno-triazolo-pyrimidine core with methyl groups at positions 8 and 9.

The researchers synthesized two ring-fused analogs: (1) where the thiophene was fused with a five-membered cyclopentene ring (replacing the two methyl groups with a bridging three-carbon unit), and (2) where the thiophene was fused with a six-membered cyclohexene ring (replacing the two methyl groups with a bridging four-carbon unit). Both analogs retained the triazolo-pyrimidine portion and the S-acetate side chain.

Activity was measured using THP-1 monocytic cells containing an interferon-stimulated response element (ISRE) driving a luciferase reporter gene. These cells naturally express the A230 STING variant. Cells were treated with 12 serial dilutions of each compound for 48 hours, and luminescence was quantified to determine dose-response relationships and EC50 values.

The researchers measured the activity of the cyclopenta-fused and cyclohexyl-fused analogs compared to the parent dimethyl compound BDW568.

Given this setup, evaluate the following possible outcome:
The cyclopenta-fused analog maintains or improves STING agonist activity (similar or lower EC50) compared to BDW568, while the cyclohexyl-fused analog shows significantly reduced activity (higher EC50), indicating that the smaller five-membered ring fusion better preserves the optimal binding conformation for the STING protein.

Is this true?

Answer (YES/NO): YES